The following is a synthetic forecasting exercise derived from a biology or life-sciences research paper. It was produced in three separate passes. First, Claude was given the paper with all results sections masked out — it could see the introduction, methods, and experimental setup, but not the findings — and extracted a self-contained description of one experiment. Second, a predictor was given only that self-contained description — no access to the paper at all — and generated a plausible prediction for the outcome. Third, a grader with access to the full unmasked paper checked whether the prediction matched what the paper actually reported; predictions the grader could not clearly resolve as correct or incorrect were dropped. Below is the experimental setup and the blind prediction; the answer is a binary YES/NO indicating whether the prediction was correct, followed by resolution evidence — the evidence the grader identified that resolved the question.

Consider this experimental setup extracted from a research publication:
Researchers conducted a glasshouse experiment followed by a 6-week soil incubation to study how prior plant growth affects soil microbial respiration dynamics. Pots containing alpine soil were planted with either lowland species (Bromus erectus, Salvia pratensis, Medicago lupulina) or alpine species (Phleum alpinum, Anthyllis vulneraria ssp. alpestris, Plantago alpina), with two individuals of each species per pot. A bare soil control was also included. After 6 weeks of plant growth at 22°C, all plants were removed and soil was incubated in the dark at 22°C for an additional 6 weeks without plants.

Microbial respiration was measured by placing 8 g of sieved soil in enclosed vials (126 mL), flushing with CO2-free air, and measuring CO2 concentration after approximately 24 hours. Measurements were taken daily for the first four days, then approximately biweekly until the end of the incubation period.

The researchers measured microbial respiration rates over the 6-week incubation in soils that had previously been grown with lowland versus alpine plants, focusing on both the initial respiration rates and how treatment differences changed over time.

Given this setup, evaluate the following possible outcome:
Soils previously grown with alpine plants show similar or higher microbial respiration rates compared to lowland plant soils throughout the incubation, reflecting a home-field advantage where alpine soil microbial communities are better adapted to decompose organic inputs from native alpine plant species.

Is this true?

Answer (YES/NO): NO